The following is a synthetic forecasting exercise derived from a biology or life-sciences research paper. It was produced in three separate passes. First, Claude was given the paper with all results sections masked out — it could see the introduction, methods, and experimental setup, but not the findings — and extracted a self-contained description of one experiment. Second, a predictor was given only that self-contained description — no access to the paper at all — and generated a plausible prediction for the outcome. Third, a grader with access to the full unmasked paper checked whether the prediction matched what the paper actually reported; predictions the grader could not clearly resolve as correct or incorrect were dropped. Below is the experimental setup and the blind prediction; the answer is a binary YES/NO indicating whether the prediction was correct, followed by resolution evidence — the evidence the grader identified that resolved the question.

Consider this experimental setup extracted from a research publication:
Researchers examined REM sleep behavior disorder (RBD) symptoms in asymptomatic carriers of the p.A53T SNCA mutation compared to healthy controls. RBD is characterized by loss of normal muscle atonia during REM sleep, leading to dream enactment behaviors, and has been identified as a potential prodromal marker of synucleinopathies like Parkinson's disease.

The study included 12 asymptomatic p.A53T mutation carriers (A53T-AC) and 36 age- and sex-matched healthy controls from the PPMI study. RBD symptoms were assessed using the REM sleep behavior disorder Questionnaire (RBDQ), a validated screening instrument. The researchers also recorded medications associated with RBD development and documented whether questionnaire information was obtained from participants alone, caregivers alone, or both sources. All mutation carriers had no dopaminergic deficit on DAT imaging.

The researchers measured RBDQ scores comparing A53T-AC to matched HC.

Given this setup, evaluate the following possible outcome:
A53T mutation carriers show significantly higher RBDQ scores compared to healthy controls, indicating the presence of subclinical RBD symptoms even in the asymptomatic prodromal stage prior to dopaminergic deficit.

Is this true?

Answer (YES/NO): NO